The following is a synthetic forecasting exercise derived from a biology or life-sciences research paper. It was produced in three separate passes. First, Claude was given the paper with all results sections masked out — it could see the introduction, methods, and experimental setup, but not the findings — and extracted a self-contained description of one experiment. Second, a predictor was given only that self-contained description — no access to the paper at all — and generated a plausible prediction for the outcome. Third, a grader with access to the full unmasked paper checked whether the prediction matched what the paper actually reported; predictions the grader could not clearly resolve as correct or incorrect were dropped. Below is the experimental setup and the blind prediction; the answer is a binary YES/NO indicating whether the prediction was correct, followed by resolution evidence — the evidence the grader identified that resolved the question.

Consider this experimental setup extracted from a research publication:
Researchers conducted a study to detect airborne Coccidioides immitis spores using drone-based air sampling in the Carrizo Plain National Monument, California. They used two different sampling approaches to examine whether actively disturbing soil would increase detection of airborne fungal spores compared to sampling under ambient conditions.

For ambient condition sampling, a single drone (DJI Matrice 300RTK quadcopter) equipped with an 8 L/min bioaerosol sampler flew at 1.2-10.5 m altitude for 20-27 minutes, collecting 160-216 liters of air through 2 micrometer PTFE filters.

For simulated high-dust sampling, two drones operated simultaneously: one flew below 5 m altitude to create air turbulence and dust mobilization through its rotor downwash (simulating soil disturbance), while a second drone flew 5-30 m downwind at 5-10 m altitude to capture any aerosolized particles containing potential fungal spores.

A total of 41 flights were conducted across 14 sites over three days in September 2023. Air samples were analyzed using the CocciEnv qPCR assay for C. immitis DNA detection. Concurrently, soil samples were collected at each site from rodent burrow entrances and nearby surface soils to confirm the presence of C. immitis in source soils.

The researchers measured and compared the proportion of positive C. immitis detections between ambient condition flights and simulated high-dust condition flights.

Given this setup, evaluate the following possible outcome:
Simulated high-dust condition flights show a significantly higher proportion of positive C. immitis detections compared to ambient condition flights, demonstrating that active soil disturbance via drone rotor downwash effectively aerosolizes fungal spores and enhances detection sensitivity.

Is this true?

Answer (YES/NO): NO